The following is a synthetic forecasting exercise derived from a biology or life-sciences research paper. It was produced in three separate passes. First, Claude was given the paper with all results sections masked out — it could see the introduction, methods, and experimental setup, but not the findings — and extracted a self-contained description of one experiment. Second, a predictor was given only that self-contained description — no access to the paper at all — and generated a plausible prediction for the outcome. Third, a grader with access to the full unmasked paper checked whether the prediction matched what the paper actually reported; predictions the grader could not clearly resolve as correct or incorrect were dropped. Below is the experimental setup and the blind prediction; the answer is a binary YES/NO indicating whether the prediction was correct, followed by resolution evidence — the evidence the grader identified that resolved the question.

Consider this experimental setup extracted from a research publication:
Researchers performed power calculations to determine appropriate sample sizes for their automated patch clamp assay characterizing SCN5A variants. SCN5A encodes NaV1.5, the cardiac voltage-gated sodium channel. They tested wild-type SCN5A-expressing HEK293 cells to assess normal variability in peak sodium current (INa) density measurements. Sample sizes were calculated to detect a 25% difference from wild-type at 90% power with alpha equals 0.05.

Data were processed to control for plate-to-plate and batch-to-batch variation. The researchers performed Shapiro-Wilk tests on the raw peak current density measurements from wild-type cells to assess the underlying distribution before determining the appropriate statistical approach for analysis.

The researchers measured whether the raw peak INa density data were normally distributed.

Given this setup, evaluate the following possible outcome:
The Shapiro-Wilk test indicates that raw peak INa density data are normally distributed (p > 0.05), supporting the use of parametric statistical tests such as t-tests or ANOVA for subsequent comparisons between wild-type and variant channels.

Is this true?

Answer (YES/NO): NO